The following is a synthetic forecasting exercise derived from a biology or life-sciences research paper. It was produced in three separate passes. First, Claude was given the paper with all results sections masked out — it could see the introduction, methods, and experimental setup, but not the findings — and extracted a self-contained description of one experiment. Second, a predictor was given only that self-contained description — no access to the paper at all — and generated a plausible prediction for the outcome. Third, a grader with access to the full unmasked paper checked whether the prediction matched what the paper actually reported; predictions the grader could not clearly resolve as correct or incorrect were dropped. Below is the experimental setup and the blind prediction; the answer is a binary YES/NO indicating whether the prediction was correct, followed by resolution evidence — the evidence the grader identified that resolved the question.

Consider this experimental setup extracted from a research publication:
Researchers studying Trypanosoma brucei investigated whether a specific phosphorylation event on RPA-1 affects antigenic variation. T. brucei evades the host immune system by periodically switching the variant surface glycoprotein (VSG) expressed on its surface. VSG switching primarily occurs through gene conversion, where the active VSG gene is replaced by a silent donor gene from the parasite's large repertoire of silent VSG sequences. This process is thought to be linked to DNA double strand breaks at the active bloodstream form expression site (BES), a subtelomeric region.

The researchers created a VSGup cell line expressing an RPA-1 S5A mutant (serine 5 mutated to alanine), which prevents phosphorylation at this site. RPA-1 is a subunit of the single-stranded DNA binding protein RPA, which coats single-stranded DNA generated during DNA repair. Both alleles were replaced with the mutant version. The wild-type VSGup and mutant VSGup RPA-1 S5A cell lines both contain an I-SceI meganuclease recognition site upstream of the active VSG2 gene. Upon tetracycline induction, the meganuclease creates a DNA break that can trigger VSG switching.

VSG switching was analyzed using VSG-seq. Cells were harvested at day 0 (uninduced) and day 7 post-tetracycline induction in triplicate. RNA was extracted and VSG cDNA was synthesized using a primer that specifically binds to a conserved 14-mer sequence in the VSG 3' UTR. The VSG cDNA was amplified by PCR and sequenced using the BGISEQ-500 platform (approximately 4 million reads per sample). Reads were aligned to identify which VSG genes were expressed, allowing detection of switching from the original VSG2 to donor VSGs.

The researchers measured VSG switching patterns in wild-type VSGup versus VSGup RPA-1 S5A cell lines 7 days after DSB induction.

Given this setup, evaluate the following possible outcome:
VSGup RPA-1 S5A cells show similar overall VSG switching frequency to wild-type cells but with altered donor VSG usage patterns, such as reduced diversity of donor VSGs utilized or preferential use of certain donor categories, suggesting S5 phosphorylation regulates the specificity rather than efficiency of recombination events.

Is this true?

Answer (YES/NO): NO